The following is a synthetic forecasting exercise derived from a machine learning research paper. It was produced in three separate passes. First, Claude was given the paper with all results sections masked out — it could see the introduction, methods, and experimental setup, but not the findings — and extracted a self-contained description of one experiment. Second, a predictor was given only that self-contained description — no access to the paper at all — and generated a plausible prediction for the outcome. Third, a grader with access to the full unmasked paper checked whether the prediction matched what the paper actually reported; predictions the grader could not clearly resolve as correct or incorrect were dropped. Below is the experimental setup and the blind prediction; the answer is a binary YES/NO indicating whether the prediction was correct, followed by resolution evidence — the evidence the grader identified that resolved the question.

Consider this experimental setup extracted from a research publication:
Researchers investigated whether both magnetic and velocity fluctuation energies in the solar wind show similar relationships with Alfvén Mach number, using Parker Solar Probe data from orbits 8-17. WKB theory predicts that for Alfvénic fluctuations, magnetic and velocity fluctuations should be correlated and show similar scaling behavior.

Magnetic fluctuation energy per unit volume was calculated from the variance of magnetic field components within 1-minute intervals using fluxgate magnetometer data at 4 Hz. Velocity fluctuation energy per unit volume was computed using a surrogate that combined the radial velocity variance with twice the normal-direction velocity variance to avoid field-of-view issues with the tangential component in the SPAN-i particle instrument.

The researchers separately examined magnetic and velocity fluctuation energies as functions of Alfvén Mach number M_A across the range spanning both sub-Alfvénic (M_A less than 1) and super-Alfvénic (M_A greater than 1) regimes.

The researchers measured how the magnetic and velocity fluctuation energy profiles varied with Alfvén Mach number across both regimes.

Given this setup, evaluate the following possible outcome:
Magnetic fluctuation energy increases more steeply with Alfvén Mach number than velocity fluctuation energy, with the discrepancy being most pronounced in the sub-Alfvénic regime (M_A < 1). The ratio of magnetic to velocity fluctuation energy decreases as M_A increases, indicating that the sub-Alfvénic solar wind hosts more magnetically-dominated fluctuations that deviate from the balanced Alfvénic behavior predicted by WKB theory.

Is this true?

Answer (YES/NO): NO